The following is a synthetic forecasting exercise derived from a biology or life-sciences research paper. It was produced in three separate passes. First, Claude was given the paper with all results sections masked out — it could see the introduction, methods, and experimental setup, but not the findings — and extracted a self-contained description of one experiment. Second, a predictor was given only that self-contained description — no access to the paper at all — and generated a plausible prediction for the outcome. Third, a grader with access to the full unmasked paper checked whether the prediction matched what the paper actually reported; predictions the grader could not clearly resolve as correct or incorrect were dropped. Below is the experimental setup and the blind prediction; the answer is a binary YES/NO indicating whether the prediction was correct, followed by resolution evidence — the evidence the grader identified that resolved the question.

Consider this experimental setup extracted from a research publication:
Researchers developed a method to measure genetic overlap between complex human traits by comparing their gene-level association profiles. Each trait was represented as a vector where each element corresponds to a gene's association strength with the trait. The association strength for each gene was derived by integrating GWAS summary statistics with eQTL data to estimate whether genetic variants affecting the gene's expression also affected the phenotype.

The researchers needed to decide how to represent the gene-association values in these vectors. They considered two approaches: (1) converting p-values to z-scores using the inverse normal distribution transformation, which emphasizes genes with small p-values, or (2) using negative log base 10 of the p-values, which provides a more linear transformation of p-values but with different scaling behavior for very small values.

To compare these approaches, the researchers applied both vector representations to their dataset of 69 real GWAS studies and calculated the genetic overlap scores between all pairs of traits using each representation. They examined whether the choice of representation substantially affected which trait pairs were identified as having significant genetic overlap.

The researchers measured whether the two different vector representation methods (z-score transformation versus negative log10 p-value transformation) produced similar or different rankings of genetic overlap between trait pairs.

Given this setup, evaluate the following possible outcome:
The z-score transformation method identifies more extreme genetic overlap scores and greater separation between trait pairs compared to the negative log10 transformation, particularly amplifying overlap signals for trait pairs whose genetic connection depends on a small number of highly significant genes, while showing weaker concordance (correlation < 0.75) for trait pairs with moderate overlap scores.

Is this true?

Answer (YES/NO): NO